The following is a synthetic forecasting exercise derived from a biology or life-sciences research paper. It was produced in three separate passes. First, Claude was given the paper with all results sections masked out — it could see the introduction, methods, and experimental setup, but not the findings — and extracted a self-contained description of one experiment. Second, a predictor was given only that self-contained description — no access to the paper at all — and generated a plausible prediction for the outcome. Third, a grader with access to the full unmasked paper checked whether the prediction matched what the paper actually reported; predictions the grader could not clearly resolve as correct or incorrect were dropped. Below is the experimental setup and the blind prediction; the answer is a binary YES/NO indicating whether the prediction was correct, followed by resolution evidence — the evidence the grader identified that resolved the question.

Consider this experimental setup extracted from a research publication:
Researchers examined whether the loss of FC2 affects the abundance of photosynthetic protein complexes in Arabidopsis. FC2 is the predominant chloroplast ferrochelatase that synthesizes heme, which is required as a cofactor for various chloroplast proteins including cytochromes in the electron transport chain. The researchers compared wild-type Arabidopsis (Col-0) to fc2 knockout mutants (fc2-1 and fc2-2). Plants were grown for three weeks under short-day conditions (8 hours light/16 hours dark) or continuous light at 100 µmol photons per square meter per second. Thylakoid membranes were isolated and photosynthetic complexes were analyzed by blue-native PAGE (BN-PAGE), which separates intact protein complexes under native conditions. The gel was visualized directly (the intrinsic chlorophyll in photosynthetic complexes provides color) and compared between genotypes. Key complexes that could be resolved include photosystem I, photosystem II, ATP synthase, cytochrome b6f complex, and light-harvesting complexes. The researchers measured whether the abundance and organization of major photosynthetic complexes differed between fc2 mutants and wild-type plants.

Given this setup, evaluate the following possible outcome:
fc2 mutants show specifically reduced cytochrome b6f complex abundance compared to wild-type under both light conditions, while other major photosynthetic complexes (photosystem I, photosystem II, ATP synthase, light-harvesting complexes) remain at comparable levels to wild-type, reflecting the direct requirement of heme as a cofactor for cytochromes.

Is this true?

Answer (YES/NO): NO